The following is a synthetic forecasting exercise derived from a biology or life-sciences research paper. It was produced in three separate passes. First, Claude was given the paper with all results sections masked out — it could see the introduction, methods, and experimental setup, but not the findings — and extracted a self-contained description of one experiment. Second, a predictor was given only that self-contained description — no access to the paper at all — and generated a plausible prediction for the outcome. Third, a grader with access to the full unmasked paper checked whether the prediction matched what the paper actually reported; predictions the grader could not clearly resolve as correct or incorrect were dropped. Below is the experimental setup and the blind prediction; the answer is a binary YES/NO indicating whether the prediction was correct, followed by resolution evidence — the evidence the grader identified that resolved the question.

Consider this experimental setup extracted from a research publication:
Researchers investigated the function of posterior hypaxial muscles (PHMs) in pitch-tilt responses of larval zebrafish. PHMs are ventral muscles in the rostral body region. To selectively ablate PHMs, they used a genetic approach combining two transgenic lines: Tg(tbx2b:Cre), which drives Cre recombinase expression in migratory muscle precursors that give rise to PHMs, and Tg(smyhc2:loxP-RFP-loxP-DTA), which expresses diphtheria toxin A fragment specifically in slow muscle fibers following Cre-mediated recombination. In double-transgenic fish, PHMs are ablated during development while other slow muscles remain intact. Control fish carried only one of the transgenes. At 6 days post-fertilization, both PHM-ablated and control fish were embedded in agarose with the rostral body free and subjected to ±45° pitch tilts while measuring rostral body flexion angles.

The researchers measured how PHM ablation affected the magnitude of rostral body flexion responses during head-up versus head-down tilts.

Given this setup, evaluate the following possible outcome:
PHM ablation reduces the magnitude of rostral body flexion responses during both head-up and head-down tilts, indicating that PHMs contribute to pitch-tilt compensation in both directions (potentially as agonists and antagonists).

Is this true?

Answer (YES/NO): NO